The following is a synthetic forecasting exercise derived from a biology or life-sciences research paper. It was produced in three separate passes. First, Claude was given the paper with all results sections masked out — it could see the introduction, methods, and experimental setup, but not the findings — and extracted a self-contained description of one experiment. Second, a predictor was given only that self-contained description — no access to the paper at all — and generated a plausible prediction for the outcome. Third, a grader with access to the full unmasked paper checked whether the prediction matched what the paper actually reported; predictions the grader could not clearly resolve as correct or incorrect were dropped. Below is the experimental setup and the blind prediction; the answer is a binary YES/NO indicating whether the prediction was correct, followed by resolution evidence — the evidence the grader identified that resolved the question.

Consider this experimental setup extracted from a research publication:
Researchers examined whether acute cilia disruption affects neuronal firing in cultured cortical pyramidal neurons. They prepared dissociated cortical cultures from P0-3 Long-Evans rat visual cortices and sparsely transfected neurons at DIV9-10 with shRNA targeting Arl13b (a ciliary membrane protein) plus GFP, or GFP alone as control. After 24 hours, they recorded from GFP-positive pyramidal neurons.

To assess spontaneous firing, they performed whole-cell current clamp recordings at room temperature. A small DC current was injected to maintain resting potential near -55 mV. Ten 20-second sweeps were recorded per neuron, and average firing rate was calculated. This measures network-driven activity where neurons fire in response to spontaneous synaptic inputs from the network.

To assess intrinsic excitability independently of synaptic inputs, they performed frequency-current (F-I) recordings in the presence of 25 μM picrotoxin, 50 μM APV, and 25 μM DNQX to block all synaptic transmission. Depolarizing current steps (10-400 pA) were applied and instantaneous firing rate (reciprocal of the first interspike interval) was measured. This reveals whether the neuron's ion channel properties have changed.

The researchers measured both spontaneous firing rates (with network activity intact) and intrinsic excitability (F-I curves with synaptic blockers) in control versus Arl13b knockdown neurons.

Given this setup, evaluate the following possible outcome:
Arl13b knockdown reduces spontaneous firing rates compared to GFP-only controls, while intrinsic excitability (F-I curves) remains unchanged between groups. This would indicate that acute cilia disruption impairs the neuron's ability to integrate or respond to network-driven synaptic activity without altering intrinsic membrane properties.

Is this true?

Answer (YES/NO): NO